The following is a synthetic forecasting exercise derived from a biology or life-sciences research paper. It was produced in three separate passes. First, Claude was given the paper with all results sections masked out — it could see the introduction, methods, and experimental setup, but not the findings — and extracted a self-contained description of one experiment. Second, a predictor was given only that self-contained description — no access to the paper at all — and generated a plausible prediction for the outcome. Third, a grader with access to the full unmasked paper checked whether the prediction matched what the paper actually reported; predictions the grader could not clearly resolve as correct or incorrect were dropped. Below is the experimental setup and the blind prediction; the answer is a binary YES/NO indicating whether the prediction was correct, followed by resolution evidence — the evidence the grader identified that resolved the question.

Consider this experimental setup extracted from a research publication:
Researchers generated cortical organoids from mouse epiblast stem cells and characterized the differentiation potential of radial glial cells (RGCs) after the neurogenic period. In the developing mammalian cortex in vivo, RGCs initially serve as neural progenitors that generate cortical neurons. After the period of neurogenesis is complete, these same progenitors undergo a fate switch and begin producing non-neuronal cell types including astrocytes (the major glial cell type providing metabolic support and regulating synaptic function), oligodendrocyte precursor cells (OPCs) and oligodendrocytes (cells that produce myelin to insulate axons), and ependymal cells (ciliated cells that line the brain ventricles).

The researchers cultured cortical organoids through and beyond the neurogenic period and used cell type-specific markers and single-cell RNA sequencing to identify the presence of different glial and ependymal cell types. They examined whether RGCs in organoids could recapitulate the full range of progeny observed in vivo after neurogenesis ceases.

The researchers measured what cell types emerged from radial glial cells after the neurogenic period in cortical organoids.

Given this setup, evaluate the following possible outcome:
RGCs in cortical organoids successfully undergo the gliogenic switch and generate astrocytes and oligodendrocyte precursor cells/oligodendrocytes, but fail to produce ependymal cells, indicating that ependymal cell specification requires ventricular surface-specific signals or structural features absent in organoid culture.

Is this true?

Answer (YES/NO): NO